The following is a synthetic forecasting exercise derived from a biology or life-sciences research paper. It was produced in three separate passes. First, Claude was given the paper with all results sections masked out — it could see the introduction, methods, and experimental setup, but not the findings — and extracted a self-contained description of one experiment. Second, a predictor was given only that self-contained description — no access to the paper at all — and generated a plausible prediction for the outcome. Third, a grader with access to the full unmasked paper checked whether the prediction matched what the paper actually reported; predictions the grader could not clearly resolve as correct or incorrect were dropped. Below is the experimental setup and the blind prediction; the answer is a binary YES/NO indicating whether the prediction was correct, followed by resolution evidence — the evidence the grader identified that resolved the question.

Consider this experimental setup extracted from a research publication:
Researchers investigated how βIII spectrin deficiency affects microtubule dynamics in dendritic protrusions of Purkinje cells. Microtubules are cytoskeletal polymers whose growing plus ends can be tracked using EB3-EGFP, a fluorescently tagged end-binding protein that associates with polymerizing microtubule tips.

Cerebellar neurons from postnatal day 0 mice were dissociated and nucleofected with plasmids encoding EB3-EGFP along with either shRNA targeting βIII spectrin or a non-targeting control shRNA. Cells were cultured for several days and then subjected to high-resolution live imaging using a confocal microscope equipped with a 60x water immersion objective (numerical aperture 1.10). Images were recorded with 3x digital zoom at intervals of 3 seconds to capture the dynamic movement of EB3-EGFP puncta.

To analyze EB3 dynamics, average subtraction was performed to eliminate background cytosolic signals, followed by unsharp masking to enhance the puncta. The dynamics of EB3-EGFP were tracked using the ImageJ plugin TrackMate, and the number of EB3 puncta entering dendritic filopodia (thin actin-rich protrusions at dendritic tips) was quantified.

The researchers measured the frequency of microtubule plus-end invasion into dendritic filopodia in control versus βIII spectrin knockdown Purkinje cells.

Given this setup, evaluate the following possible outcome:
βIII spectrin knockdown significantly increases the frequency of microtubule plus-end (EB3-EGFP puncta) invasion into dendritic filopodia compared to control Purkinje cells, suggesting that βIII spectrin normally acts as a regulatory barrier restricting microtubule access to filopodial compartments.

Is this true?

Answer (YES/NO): YES